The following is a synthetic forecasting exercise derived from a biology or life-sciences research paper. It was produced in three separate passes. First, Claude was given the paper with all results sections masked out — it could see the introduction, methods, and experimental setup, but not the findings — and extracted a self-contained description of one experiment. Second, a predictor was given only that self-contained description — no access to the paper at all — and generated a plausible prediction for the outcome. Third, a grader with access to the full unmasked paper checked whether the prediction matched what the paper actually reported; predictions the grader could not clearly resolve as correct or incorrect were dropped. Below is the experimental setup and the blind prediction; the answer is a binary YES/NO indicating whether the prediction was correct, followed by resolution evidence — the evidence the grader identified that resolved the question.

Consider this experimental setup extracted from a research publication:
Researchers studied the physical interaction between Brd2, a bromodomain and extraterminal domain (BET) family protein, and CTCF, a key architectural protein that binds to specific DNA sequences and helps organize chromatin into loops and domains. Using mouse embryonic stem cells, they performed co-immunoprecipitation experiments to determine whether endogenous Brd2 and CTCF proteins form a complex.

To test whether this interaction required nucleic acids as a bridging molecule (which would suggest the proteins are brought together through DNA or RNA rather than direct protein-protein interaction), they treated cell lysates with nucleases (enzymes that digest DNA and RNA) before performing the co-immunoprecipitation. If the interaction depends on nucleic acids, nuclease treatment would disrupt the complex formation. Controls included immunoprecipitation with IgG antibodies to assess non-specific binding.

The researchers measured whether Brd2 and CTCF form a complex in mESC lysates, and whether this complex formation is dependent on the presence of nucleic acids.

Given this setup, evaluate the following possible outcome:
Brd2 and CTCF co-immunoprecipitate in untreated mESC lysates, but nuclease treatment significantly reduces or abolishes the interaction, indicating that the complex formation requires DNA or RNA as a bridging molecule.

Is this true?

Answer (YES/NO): NO